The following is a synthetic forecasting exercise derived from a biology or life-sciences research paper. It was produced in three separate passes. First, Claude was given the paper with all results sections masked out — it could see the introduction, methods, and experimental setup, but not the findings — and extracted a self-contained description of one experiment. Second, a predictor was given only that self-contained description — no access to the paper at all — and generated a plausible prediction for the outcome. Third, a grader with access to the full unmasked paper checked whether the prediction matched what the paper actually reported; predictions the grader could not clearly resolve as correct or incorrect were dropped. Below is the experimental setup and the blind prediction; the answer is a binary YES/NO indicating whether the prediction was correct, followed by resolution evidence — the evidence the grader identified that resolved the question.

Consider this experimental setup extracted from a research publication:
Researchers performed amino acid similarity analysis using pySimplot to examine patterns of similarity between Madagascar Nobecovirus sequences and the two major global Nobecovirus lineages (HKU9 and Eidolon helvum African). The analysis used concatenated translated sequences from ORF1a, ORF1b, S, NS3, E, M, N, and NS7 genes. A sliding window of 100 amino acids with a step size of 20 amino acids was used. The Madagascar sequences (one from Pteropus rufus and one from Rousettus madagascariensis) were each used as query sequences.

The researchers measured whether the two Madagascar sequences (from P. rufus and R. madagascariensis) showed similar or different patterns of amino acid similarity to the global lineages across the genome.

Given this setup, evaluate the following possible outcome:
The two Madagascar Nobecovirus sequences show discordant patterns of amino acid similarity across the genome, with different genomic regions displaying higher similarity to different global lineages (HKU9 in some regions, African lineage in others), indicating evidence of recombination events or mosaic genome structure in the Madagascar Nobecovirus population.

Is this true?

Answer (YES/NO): YES